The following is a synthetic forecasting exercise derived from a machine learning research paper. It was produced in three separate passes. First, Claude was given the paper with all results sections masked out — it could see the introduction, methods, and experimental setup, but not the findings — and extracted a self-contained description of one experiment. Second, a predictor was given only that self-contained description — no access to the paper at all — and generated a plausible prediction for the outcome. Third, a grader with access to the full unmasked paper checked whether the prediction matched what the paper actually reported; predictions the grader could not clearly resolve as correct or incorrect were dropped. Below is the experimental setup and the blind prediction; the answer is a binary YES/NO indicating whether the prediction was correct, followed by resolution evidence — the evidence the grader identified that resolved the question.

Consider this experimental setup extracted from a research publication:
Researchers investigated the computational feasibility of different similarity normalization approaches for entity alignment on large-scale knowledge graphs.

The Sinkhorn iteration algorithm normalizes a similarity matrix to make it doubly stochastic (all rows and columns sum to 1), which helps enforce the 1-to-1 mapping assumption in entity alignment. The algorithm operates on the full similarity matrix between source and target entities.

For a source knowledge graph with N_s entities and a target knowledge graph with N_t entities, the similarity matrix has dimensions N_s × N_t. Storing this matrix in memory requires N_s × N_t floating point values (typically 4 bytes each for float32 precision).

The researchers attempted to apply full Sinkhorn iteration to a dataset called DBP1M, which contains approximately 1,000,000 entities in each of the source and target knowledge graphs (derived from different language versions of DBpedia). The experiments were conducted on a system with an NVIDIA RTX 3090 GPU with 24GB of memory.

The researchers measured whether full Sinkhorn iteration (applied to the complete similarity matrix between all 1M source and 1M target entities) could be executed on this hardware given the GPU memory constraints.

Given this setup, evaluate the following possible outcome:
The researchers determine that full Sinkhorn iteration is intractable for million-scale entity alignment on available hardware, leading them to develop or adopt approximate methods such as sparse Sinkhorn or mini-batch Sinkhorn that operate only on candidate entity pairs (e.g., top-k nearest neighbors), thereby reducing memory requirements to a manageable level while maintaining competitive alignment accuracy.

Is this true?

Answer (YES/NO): YES